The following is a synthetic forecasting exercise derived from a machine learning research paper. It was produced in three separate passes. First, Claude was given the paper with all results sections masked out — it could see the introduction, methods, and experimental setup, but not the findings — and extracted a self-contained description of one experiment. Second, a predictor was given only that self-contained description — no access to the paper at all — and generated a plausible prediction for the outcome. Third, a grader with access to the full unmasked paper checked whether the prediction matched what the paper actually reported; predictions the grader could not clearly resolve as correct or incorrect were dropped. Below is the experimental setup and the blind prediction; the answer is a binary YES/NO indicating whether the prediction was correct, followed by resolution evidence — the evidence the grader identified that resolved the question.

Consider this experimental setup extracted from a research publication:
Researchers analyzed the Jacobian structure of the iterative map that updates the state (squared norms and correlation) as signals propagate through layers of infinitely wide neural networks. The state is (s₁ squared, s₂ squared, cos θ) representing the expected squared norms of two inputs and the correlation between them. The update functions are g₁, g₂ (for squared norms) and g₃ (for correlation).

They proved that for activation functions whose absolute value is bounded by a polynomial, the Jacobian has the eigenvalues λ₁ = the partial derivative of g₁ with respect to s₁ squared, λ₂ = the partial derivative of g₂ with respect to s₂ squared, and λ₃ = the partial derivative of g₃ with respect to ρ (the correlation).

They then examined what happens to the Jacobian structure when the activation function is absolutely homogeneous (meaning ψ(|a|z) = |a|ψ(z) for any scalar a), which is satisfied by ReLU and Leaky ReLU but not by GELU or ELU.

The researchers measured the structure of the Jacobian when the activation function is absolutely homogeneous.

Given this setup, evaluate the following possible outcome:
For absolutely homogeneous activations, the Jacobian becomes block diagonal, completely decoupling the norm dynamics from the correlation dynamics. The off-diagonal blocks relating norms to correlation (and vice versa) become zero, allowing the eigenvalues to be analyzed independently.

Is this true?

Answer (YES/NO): YES